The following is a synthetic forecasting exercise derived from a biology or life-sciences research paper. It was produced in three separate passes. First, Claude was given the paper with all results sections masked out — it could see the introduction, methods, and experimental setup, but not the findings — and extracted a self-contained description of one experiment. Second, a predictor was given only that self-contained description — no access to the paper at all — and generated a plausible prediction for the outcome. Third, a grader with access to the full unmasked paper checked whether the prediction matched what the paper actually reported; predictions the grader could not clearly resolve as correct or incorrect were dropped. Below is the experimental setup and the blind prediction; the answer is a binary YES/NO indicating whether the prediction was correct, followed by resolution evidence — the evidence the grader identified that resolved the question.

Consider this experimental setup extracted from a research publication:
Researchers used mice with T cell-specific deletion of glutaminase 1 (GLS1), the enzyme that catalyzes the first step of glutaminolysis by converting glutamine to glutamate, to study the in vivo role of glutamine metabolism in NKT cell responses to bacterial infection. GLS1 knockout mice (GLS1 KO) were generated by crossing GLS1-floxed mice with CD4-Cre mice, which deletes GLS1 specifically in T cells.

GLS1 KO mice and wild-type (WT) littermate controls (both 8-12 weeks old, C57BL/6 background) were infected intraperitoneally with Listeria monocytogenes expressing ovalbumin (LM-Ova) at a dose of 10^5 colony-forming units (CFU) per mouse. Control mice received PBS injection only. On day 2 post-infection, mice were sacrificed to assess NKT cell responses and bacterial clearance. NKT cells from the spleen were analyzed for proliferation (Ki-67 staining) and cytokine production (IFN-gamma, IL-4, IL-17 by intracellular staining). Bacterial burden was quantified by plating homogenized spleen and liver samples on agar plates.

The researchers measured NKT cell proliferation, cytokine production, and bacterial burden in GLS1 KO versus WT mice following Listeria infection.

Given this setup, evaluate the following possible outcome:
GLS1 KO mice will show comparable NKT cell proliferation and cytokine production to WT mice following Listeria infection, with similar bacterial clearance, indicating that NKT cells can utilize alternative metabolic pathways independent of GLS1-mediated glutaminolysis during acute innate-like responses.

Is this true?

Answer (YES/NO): NO